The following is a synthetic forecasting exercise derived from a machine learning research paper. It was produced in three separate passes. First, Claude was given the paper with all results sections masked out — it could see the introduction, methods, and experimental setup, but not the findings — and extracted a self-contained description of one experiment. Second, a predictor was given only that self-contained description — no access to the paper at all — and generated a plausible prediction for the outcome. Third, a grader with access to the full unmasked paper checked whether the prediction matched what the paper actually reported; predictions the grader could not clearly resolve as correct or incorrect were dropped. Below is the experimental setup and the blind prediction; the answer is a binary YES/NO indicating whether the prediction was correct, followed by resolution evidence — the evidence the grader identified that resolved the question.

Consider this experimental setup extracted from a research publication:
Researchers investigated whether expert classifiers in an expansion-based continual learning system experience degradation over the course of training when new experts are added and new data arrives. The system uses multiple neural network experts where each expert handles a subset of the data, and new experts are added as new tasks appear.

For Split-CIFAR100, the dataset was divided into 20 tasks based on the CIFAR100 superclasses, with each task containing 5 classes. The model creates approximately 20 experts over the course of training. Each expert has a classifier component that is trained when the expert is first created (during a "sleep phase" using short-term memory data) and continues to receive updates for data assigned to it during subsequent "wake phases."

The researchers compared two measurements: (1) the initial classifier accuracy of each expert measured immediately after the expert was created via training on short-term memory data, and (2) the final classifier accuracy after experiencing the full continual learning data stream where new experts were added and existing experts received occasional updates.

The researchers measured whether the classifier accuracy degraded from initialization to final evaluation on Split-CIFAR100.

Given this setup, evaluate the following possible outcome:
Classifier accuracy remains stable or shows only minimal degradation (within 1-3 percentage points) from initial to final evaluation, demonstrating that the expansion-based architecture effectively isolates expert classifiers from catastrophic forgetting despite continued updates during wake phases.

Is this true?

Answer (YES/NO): YES